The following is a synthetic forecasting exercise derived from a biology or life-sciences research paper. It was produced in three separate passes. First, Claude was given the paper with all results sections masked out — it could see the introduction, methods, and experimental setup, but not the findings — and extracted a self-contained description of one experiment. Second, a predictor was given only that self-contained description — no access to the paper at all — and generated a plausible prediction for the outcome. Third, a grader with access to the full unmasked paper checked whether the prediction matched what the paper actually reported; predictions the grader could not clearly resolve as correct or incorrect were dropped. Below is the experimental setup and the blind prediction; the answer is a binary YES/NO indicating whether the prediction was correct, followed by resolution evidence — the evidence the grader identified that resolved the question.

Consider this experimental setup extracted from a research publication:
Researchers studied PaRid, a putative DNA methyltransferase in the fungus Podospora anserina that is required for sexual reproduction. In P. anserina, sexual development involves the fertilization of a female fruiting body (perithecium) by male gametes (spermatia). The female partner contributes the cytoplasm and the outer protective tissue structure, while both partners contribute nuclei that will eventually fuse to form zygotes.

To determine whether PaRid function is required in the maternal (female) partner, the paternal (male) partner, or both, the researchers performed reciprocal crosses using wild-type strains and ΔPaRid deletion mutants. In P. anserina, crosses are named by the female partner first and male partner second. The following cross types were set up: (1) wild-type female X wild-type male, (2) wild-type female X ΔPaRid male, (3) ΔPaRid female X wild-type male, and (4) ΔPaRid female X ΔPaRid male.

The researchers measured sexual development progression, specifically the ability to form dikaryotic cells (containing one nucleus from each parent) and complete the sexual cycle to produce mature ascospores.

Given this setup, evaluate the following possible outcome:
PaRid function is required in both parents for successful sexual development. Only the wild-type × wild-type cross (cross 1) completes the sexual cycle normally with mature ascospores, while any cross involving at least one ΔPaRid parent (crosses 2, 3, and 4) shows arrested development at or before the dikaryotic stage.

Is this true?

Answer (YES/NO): NO